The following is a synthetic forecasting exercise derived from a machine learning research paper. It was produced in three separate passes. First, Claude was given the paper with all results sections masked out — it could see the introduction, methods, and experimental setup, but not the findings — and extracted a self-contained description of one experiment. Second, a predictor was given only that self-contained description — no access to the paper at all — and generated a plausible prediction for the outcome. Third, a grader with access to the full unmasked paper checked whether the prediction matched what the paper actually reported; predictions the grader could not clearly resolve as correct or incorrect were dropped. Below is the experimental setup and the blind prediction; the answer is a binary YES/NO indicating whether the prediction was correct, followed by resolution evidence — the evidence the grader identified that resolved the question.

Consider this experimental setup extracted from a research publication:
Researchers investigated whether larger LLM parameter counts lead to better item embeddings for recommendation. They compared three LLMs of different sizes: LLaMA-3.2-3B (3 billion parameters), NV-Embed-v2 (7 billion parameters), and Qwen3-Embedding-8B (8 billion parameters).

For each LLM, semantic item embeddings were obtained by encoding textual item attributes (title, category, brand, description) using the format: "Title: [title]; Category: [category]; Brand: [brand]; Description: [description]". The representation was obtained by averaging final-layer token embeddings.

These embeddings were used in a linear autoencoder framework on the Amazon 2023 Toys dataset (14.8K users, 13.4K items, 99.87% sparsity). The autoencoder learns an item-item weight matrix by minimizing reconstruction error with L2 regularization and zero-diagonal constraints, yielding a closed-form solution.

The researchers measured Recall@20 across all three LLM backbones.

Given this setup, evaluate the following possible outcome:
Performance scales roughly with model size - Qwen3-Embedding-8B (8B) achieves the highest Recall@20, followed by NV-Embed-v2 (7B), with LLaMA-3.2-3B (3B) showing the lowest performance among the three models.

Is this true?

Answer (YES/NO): NO